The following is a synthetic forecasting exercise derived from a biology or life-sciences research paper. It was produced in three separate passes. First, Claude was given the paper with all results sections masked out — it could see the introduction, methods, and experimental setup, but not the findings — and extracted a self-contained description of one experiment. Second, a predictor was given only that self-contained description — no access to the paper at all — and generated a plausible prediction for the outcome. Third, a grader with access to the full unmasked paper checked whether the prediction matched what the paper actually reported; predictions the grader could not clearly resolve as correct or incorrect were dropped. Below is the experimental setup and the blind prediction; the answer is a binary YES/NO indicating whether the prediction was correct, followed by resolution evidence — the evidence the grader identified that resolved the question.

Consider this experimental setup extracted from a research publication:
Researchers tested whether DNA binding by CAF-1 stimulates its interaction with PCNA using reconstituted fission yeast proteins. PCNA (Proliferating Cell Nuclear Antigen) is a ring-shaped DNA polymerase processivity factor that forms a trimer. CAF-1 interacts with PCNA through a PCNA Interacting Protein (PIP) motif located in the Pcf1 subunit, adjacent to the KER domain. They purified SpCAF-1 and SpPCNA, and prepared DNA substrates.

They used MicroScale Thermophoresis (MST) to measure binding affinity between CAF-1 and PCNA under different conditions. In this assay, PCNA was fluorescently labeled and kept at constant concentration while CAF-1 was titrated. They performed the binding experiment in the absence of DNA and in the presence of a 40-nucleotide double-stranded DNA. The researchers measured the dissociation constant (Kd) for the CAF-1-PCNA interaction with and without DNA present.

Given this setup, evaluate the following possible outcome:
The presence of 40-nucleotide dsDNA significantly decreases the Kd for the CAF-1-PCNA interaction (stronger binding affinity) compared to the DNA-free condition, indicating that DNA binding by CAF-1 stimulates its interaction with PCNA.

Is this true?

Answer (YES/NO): YES